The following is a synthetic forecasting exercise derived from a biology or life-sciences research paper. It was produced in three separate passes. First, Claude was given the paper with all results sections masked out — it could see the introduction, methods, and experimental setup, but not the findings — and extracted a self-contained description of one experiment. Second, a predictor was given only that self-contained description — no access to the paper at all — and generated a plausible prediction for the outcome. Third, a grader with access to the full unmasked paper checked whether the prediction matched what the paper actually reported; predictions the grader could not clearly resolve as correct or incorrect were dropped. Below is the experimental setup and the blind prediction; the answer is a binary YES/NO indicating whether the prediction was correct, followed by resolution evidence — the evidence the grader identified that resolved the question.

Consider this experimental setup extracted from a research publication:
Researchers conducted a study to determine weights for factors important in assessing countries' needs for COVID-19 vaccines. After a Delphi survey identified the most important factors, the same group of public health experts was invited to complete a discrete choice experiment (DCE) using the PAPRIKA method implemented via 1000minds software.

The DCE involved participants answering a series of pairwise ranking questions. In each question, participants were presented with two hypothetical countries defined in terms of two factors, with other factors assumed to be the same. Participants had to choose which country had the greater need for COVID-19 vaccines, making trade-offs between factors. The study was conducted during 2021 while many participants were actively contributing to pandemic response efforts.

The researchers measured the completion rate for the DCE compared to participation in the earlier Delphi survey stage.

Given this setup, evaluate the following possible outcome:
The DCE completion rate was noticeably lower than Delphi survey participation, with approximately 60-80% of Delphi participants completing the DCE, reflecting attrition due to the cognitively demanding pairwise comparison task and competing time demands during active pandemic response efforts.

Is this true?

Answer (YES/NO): YES